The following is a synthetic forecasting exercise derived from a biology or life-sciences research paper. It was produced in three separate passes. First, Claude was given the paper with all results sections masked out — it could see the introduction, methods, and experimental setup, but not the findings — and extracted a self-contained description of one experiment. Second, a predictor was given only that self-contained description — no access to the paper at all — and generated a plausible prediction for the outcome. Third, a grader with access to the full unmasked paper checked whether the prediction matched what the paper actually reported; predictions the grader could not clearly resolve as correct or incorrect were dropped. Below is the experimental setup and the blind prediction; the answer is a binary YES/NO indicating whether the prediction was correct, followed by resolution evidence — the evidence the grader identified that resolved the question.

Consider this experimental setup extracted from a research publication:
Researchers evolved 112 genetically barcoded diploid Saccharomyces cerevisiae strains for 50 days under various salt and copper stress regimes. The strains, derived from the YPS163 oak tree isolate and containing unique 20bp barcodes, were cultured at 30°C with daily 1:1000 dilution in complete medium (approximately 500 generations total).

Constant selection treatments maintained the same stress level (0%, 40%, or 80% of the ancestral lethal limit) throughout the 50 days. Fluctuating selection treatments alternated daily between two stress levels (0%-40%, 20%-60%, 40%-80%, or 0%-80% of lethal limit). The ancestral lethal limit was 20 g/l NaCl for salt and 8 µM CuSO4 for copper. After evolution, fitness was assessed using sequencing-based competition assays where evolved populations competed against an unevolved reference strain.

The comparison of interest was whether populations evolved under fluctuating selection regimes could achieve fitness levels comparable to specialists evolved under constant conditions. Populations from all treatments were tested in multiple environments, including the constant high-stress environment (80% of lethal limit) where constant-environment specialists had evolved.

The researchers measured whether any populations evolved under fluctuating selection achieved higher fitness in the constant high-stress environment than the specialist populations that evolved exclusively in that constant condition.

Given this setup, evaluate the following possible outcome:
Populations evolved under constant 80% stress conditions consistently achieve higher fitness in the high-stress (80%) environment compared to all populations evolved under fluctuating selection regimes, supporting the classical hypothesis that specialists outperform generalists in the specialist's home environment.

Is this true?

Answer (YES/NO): NO